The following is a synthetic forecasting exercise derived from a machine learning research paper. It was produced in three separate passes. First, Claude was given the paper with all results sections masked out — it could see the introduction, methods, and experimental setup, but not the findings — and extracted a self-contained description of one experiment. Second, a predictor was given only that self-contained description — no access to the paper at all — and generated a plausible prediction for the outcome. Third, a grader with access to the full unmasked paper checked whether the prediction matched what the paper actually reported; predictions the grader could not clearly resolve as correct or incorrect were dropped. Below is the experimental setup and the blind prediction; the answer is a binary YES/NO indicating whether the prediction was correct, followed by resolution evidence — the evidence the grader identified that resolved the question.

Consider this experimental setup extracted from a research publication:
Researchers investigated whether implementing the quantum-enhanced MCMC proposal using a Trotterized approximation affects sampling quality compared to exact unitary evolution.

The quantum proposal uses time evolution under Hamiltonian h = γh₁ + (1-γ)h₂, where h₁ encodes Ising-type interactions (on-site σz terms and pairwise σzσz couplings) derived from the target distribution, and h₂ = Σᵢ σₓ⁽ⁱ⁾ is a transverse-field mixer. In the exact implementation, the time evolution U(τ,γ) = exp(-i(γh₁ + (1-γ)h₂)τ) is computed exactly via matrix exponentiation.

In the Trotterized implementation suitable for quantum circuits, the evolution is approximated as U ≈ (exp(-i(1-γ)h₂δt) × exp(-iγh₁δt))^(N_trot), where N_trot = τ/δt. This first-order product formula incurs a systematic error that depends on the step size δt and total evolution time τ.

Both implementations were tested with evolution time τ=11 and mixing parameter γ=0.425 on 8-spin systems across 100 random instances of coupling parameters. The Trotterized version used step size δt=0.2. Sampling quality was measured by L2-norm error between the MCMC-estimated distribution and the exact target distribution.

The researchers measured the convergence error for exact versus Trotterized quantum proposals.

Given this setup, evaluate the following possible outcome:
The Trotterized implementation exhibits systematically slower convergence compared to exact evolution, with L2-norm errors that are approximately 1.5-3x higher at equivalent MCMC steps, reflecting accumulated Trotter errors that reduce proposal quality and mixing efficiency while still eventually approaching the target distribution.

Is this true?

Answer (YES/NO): NO